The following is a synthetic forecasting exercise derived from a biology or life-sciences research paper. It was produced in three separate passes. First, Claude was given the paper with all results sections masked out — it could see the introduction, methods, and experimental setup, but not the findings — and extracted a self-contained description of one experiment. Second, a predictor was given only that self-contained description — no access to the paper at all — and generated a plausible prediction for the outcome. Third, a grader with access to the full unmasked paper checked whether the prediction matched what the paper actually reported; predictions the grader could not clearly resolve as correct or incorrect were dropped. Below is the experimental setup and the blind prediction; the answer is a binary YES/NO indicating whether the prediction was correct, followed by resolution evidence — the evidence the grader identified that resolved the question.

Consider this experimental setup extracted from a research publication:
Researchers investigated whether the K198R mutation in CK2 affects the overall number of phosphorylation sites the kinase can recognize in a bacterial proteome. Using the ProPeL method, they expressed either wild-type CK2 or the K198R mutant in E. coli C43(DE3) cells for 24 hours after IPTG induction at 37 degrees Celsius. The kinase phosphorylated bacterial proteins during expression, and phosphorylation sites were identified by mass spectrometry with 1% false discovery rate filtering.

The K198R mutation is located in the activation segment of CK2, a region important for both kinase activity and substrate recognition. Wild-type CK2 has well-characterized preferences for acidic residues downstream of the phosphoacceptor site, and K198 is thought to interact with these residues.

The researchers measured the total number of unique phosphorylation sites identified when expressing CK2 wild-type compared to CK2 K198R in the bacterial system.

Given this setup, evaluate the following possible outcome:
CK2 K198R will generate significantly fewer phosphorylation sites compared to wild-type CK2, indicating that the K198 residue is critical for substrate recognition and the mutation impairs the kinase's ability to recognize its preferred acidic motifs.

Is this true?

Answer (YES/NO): NO